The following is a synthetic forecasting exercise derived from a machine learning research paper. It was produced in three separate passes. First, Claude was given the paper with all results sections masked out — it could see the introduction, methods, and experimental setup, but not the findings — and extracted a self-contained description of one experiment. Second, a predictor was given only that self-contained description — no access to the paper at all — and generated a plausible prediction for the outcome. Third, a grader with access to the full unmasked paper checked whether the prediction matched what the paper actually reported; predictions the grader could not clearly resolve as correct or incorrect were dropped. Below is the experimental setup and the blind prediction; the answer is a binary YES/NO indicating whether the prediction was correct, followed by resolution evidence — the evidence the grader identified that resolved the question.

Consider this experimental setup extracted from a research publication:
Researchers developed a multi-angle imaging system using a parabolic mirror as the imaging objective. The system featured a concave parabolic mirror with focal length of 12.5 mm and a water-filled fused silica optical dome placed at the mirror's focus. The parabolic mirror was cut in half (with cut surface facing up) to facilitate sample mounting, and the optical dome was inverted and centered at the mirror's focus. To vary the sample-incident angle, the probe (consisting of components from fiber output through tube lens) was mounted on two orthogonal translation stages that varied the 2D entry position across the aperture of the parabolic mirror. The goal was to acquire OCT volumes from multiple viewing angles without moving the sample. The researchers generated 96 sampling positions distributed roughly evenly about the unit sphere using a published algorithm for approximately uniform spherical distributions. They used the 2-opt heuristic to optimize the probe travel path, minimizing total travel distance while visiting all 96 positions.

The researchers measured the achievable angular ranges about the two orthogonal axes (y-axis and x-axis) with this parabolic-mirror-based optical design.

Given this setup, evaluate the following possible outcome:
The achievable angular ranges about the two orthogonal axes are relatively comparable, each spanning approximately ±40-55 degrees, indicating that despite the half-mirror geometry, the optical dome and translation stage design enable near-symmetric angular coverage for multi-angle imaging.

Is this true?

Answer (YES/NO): NO